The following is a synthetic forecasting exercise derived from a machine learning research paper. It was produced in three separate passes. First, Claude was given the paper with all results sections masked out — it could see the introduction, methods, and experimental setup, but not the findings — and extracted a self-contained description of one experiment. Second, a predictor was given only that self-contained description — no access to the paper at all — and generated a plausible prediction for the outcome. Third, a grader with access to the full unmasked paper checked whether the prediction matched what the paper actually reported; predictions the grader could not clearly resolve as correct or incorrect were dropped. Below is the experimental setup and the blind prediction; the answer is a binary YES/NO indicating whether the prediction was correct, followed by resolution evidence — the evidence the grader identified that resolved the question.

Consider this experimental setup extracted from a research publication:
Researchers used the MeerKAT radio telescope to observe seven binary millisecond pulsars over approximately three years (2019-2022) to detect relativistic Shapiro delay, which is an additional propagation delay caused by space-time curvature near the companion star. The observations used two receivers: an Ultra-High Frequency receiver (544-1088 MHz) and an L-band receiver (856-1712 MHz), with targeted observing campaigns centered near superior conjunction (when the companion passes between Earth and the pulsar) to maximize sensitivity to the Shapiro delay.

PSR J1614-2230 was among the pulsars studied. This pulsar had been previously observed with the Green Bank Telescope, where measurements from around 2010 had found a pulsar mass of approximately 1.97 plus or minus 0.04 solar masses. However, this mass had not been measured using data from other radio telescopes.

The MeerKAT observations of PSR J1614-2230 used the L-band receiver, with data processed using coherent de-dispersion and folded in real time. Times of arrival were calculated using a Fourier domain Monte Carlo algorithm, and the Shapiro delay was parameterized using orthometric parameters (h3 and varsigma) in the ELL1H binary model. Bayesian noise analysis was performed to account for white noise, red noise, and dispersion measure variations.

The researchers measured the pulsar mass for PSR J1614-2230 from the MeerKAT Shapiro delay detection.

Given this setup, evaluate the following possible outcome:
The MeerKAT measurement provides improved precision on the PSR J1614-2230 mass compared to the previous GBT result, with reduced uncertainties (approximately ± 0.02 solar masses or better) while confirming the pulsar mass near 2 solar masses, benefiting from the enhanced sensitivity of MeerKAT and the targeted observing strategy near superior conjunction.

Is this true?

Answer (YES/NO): NO